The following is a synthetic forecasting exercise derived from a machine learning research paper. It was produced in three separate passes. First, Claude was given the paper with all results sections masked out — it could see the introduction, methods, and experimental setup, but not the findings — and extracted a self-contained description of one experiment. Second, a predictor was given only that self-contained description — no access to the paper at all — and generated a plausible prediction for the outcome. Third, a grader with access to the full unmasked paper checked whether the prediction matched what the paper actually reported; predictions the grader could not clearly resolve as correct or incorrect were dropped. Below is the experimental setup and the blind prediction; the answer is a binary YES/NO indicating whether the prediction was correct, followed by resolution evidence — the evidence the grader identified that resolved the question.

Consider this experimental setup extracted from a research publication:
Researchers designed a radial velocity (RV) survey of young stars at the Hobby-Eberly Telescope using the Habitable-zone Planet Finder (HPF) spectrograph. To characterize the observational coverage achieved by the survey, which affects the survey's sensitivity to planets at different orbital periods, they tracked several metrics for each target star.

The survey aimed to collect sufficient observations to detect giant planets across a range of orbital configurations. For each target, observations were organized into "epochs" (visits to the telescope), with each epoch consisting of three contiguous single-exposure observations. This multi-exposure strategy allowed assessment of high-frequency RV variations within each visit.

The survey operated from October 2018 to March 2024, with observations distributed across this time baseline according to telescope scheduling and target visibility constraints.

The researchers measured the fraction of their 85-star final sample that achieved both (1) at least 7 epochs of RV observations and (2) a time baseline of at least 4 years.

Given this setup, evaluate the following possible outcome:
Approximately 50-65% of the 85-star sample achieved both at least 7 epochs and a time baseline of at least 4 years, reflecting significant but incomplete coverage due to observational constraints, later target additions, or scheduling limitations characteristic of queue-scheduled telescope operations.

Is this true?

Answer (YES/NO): NO